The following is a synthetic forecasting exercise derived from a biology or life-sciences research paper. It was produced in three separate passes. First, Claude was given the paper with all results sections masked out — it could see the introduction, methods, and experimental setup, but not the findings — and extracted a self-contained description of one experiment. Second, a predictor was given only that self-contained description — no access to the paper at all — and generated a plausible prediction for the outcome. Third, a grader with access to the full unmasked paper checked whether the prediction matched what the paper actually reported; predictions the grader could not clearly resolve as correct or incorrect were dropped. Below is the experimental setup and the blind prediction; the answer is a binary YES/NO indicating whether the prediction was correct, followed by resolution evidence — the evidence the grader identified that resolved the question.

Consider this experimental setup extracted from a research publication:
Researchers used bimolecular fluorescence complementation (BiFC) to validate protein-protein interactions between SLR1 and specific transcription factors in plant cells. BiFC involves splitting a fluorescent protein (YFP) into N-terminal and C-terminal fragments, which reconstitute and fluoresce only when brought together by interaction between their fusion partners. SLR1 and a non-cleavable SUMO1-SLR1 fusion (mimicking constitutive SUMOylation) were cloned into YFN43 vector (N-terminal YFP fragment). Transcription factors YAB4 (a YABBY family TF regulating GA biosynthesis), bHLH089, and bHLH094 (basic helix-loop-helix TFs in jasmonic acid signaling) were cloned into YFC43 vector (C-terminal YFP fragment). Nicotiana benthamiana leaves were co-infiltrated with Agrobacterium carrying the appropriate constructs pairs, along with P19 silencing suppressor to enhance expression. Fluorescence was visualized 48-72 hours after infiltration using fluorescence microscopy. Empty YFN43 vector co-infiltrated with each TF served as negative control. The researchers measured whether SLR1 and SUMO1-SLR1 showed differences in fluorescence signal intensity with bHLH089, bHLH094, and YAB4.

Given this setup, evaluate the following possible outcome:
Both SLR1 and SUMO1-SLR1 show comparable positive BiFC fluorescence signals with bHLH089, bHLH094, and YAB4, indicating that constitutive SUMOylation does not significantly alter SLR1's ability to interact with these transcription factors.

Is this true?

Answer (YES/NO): NO